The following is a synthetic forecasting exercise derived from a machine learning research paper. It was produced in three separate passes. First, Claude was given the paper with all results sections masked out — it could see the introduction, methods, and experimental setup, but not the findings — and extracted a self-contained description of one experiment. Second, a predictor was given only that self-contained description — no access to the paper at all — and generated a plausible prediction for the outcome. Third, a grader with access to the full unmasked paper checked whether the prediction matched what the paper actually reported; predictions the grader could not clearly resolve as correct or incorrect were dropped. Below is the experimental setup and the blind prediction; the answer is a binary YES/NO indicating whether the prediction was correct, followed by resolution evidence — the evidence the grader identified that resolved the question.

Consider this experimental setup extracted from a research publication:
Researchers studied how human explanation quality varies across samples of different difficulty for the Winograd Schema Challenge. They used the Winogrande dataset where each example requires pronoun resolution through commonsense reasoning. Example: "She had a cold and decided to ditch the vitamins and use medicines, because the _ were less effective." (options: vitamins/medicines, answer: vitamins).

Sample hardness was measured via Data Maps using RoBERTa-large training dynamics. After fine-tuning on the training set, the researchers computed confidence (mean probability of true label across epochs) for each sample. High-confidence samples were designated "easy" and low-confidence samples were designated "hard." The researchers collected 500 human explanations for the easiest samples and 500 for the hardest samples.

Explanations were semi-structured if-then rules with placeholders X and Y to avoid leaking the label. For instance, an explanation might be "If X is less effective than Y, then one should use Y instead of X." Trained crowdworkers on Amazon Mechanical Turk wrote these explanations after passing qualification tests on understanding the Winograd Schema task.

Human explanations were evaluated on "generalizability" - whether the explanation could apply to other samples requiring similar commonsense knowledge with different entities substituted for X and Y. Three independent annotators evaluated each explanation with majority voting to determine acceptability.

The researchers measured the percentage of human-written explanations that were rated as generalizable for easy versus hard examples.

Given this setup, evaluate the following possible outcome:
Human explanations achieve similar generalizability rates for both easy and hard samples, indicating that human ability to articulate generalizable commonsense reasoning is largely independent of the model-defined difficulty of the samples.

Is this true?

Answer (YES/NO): NO